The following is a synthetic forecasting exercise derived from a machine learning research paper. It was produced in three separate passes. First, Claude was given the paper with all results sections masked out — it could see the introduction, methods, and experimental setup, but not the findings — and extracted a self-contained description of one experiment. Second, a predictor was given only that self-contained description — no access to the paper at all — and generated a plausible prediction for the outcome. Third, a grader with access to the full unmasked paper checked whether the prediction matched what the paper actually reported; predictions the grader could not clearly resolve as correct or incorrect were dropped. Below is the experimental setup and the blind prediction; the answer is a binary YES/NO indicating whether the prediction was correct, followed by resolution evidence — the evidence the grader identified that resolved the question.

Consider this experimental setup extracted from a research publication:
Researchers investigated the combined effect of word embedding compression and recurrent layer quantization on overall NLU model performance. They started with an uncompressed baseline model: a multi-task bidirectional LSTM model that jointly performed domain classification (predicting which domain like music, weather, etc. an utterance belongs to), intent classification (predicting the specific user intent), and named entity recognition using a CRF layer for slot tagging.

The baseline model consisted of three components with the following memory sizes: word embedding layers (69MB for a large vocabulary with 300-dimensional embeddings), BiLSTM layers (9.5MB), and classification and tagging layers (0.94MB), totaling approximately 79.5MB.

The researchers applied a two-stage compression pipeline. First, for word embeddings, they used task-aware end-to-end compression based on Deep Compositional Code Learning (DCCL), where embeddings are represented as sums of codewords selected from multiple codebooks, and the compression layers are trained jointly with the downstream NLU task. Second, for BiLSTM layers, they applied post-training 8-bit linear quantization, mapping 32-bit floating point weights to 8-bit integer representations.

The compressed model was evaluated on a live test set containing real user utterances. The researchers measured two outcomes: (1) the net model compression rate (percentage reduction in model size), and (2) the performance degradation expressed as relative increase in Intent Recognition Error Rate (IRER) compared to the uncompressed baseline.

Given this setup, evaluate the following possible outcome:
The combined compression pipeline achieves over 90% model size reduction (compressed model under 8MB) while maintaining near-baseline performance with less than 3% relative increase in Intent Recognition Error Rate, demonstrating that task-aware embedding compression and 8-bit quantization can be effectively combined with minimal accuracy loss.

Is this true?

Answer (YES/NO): NO